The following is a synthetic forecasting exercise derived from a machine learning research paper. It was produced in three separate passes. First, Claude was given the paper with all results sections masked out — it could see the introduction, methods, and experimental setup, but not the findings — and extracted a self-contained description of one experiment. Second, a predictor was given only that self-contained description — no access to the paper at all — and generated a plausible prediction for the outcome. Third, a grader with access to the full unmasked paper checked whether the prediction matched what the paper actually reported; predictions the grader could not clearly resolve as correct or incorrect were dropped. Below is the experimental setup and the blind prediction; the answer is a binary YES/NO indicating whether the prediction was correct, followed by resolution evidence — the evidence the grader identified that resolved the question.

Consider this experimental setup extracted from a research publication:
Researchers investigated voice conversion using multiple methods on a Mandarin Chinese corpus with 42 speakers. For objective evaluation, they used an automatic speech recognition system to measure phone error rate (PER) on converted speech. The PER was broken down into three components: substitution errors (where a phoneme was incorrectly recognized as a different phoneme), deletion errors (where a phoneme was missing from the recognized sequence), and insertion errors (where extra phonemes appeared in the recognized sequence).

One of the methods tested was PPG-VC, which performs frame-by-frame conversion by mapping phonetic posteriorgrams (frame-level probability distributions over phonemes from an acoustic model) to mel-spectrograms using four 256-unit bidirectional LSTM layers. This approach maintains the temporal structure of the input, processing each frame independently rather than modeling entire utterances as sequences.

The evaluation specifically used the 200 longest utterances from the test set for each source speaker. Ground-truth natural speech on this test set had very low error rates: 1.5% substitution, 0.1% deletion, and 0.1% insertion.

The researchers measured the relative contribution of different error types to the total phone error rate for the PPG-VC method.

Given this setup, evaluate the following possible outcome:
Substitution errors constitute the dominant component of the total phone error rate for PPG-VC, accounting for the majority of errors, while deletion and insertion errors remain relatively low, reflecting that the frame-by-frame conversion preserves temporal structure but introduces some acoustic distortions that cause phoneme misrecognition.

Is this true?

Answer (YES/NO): YES